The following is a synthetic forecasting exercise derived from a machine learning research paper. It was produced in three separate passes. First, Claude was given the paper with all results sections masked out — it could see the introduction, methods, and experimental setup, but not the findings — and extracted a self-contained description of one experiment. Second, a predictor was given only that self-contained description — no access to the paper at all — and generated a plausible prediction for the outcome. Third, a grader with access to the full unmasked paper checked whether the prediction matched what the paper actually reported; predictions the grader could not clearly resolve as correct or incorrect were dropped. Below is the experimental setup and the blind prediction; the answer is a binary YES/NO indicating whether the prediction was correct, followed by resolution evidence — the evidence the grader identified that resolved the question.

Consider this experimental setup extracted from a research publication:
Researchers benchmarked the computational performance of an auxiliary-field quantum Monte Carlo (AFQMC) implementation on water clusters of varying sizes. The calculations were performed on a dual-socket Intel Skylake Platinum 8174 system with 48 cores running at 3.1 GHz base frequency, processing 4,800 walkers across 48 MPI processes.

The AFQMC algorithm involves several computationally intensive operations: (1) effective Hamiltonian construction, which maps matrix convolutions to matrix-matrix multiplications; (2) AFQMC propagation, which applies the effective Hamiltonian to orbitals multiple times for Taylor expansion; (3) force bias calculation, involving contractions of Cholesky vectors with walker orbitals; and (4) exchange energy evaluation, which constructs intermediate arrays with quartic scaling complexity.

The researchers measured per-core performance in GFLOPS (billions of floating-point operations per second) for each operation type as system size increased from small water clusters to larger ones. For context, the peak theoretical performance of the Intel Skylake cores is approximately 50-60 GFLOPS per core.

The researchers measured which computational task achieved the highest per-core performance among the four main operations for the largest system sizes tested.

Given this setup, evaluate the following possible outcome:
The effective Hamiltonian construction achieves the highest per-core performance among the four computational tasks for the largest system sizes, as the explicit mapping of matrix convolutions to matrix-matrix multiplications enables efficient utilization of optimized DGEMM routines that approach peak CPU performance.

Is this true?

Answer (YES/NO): NO